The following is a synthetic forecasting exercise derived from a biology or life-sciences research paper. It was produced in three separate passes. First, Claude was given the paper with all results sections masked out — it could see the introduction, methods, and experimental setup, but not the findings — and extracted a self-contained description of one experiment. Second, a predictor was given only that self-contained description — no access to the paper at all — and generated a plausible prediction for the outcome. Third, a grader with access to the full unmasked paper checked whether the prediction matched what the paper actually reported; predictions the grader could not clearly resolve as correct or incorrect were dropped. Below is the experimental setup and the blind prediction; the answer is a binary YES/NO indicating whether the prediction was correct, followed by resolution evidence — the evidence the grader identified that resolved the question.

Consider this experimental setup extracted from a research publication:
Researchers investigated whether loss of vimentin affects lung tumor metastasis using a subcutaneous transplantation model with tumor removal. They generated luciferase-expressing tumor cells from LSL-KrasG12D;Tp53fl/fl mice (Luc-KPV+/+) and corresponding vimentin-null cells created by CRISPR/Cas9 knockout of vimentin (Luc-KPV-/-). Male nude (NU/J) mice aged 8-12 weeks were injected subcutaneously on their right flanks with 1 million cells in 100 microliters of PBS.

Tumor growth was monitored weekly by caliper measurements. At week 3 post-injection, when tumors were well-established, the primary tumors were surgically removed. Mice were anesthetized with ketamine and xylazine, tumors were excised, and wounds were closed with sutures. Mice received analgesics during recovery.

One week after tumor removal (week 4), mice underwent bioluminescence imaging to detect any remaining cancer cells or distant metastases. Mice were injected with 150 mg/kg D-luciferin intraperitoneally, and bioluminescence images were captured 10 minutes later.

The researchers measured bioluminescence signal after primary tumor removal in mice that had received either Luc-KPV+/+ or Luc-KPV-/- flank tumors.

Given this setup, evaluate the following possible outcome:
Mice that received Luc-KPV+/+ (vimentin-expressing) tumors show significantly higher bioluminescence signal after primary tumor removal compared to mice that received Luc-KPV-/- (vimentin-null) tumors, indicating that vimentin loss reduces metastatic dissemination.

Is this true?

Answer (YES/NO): YES